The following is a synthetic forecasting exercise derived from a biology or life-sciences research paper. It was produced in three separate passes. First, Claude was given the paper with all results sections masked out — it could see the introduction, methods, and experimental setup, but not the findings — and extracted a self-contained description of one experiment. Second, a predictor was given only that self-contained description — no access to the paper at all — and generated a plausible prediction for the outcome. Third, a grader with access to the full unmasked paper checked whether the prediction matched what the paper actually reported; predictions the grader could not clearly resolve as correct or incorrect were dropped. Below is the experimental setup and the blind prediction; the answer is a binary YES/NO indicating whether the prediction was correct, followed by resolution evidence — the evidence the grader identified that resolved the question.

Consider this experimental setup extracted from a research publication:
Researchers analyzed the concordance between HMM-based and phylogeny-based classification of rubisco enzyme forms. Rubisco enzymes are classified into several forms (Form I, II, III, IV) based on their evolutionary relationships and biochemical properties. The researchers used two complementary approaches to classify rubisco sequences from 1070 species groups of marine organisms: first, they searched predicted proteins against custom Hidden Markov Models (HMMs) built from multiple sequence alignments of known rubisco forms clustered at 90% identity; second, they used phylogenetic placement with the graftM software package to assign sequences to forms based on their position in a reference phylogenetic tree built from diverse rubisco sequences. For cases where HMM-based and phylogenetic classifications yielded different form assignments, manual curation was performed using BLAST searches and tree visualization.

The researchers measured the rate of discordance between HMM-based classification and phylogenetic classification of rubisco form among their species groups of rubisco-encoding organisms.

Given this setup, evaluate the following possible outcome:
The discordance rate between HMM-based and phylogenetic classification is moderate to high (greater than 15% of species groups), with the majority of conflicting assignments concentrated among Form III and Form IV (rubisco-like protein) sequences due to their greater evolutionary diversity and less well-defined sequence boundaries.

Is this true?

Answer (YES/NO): NO